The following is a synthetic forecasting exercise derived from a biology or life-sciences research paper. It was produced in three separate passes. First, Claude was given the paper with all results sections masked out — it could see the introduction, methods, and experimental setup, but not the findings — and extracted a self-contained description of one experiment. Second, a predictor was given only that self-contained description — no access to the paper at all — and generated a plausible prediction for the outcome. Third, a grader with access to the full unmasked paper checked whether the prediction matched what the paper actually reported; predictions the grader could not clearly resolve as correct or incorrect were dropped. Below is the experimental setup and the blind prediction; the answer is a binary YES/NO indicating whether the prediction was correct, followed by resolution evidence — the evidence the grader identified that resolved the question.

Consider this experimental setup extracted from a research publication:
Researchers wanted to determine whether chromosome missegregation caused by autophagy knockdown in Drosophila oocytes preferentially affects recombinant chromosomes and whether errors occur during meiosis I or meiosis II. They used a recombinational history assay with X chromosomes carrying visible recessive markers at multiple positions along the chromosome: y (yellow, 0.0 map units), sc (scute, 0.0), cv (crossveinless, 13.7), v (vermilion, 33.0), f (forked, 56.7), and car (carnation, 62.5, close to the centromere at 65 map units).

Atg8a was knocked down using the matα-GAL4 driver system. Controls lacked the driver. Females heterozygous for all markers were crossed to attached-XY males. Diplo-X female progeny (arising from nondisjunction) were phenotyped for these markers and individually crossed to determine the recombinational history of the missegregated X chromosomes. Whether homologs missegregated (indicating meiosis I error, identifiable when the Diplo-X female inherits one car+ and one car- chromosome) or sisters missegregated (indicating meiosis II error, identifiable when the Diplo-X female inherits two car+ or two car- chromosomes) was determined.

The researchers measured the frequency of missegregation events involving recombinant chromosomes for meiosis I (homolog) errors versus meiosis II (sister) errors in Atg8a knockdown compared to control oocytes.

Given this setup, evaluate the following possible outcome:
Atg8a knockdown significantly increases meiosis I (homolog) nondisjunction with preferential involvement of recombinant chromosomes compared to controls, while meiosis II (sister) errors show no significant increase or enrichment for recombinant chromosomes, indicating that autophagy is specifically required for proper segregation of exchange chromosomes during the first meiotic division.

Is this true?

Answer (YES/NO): YES